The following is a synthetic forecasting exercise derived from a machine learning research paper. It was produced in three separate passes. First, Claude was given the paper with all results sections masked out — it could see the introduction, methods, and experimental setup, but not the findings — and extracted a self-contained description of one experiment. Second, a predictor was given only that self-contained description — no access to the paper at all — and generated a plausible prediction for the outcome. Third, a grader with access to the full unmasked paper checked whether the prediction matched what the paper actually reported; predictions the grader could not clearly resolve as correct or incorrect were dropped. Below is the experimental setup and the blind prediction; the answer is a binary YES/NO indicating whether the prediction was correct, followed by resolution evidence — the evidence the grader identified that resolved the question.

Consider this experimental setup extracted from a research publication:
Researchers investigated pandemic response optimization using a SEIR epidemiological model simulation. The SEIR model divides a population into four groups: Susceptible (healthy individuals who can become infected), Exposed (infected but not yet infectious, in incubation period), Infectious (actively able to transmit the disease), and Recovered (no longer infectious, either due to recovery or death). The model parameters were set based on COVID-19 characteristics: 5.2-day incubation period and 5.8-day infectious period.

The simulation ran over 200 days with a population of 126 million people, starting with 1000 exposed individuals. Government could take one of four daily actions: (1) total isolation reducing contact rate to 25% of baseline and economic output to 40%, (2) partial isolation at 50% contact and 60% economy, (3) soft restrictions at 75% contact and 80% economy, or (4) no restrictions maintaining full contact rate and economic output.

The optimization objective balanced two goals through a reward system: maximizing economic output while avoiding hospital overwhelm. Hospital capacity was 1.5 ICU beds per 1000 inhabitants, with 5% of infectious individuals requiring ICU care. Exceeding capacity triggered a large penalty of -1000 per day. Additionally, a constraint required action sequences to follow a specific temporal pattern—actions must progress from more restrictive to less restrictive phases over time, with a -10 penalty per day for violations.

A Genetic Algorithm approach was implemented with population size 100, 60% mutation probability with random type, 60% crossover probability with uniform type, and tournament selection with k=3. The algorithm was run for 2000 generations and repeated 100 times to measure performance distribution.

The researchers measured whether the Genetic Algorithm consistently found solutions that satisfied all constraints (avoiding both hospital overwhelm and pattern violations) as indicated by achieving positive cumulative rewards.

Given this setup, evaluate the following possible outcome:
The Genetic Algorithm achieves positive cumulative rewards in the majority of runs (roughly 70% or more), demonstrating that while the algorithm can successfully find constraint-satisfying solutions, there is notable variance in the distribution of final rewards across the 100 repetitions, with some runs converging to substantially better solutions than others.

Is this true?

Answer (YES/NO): NO